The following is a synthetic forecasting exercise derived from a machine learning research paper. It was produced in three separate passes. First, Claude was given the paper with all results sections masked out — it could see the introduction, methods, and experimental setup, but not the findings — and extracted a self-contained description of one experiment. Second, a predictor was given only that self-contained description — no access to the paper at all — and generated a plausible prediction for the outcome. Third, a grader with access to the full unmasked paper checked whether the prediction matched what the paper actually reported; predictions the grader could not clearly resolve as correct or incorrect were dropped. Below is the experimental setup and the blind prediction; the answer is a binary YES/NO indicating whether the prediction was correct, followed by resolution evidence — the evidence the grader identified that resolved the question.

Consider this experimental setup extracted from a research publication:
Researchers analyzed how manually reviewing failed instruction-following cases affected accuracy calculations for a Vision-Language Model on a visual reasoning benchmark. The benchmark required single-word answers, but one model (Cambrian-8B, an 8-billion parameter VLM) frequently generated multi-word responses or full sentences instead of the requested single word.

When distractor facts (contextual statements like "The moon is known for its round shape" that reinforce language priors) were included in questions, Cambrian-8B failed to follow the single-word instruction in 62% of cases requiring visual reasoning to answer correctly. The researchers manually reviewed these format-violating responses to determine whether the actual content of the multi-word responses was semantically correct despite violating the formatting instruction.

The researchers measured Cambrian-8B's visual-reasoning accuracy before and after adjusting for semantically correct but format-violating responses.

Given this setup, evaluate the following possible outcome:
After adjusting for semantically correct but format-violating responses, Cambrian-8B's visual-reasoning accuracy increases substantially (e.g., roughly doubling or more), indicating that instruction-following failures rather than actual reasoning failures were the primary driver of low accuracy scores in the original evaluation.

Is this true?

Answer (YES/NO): NO